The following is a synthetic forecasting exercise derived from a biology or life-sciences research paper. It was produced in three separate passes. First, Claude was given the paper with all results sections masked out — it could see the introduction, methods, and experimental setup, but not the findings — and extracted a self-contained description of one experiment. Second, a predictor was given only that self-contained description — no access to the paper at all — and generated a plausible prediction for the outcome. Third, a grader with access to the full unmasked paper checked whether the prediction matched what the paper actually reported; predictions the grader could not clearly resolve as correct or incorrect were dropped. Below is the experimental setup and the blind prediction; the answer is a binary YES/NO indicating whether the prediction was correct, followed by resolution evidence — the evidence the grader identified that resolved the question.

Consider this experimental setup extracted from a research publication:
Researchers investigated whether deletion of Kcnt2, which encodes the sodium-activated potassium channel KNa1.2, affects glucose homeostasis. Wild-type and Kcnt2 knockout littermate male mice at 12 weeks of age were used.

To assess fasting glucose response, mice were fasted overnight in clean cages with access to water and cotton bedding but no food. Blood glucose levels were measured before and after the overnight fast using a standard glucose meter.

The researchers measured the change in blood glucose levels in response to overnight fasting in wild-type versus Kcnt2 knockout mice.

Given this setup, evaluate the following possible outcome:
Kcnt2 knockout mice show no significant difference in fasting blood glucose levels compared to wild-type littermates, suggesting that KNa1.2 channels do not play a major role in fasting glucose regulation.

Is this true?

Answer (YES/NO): NO